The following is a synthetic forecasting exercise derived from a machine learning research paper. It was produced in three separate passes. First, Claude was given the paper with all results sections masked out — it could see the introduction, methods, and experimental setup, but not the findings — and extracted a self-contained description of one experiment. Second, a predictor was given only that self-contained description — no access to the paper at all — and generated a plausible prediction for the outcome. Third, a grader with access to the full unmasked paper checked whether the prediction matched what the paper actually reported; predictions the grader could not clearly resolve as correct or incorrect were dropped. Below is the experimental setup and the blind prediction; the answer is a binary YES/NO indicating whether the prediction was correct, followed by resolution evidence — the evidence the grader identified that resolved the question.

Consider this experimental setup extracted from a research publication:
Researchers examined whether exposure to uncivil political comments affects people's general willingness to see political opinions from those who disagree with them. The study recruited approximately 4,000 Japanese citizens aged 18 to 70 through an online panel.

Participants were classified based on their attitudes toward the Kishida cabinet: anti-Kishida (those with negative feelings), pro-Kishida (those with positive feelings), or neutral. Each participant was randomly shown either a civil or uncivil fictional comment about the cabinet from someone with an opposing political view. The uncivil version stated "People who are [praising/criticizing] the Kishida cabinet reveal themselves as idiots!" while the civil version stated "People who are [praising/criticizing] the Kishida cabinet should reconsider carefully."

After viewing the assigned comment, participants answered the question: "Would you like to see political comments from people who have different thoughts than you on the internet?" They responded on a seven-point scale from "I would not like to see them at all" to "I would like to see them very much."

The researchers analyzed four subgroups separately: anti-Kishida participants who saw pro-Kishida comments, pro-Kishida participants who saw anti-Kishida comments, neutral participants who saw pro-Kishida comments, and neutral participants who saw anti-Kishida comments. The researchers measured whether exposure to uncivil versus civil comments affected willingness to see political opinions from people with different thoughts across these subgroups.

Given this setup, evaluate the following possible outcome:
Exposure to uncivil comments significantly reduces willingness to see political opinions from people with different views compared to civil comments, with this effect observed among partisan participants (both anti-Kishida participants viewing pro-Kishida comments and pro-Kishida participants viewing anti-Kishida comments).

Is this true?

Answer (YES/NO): NO